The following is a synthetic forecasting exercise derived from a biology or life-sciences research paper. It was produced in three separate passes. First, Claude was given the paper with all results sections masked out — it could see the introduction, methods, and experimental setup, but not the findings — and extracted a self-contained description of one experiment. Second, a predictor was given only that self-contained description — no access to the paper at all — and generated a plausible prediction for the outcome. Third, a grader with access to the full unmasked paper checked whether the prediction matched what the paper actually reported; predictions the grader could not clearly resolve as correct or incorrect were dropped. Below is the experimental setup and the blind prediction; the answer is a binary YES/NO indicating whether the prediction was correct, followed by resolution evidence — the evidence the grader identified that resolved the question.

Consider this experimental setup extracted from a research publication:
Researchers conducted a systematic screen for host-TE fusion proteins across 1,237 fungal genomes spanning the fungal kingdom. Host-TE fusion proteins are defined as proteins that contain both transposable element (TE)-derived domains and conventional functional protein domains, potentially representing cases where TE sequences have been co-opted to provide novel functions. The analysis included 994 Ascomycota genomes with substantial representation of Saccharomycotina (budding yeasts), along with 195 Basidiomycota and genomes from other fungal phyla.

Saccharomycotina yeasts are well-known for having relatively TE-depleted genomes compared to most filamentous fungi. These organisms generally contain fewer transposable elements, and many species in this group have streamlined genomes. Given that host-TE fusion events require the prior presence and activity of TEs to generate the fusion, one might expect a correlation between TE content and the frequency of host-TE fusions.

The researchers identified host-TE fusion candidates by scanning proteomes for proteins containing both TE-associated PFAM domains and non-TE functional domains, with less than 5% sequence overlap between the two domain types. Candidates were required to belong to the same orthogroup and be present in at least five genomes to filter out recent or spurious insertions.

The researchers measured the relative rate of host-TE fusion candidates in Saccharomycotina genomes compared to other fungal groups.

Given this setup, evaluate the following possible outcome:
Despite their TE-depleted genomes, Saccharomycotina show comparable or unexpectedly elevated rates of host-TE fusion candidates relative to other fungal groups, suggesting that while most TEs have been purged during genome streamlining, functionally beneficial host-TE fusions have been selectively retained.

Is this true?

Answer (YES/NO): YES